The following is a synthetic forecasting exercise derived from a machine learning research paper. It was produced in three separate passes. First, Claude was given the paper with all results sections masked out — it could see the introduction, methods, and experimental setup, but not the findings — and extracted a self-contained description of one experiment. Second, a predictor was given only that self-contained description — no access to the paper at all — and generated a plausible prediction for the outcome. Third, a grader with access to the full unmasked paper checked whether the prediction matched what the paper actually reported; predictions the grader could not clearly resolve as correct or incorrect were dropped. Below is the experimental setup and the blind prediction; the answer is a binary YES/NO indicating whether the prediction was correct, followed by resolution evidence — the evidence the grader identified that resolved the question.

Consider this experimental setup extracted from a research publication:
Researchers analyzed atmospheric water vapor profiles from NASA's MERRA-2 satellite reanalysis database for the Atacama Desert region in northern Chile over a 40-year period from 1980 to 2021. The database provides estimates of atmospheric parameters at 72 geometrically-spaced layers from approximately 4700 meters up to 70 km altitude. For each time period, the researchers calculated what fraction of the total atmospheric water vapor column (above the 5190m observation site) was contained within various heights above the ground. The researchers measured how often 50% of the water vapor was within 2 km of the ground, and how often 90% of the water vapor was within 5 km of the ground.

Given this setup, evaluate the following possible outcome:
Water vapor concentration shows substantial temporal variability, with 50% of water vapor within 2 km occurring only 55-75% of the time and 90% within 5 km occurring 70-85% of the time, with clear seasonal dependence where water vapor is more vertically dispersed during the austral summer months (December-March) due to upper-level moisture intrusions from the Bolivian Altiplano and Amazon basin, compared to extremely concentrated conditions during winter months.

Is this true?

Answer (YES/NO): NO